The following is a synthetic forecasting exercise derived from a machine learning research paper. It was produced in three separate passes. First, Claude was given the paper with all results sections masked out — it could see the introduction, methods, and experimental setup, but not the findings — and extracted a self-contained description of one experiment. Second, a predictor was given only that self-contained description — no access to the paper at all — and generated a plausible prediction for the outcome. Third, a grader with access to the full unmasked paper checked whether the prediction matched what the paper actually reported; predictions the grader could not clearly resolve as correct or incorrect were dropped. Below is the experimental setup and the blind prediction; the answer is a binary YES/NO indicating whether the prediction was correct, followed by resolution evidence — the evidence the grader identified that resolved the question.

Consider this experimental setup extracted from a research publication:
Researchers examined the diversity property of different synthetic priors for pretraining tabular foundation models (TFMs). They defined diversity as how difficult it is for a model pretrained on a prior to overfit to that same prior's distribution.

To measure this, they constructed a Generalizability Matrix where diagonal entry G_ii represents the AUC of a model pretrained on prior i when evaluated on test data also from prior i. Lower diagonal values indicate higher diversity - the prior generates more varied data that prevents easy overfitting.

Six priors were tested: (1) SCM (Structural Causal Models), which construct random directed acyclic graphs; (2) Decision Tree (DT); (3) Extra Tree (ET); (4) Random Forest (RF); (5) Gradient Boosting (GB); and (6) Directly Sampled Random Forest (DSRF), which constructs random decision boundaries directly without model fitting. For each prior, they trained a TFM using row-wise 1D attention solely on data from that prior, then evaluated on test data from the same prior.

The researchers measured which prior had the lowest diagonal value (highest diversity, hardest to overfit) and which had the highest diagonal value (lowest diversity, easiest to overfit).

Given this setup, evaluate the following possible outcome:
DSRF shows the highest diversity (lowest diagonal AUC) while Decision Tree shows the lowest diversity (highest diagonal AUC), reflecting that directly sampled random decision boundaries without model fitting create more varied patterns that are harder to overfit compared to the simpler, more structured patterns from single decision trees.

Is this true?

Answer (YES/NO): NO